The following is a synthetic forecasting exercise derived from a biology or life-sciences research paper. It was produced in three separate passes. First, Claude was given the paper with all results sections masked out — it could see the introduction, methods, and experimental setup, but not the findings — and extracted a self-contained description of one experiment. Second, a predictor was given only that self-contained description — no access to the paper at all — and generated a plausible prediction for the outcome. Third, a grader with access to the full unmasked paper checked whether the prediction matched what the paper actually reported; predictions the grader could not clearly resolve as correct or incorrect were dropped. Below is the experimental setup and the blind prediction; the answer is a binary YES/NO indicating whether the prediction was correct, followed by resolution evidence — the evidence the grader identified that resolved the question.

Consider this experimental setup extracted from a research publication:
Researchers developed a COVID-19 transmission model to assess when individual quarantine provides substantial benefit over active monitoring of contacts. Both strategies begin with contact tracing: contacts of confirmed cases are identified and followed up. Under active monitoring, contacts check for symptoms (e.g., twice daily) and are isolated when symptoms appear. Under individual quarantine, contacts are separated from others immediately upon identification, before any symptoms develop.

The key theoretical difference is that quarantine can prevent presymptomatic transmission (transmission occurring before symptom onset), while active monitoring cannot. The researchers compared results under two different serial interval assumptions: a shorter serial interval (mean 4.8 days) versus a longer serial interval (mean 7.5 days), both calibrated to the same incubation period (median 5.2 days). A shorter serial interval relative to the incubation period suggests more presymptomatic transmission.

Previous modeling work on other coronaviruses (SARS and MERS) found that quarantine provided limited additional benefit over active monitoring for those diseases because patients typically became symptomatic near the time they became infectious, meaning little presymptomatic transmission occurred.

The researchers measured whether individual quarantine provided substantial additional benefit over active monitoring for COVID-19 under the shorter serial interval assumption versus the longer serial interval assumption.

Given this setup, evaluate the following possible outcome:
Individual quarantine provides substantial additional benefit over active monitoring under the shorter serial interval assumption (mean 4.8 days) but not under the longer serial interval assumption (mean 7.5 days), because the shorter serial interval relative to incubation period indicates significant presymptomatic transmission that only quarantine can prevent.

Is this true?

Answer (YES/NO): YES